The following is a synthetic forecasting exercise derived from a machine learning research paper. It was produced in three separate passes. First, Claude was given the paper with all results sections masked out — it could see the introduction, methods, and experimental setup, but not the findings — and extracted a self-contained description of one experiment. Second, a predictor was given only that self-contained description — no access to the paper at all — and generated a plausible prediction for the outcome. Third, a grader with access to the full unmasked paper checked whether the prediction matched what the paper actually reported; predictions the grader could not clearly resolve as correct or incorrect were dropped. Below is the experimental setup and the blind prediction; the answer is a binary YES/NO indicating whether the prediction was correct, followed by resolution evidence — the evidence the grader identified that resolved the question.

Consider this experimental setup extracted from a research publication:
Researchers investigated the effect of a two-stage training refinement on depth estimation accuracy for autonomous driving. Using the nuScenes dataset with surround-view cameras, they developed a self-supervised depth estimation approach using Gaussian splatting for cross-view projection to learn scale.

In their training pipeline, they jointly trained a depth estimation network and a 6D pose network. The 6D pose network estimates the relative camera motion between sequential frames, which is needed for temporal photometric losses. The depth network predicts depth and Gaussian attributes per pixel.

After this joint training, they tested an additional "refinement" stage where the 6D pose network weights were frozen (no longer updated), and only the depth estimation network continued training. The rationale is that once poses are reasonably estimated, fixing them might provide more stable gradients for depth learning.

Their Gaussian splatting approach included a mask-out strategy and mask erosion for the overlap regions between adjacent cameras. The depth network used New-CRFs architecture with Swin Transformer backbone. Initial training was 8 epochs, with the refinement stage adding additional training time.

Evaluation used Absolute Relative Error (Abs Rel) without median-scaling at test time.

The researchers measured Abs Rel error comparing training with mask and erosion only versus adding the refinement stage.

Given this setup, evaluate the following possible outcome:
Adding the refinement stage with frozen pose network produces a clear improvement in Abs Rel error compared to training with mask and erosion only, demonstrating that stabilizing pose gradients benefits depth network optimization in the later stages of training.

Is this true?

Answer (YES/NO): YES